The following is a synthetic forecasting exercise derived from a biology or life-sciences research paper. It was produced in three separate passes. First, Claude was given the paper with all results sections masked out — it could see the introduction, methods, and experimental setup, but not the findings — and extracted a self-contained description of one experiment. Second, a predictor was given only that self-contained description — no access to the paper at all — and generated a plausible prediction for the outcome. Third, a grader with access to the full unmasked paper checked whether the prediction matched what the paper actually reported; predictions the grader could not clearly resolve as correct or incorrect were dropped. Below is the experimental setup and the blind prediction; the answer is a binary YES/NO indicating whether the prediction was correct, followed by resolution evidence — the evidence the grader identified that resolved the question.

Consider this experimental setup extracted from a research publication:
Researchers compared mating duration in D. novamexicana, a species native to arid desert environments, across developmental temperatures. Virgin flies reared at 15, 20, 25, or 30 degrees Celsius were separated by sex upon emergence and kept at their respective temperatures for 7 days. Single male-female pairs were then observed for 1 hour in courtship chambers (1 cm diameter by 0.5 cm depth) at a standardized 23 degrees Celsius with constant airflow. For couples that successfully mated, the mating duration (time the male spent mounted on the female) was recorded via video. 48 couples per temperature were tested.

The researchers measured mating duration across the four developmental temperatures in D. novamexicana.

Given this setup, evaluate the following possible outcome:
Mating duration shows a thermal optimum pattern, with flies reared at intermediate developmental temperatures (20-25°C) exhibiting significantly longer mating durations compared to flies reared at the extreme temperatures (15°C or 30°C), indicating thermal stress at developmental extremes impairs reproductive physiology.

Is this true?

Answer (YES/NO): NO